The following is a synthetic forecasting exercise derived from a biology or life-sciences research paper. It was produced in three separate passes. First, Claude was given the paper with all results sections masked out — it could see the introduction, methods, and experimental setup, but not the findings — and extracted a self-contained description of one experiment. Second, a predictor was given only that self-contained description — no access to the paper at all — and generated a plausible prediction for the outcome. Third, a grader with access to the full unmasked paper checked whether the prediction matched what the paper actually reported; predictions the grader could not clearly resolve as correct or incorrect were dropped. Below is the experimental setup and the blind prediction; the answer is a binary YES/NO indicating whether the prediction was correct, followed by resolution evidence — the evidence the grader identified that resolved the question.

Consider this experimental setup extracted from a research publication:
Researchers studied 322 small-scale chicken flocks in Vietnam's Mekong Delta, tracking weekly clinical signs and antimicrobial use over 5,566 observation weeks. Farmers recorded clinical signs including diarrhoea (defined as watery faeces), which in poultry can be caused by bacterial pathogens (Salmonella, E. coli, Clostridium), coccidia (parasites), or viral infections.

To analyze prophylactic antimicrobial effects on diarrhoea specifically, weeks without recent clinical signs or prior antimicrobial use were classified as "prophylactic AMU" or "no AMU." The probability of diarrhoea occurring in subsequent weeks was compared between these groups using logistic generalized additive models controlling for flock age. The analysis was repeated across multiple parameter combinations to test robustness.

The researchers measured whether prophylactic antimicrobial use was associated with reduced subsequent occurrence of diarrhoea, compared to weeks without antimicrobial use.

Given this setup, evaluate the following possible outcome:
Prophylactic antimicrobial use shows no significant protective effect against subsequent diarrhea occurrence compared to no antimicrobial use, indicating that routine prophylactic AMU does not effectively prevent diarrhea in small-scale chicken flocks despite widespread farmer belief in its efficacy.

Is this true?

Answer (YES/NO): YES